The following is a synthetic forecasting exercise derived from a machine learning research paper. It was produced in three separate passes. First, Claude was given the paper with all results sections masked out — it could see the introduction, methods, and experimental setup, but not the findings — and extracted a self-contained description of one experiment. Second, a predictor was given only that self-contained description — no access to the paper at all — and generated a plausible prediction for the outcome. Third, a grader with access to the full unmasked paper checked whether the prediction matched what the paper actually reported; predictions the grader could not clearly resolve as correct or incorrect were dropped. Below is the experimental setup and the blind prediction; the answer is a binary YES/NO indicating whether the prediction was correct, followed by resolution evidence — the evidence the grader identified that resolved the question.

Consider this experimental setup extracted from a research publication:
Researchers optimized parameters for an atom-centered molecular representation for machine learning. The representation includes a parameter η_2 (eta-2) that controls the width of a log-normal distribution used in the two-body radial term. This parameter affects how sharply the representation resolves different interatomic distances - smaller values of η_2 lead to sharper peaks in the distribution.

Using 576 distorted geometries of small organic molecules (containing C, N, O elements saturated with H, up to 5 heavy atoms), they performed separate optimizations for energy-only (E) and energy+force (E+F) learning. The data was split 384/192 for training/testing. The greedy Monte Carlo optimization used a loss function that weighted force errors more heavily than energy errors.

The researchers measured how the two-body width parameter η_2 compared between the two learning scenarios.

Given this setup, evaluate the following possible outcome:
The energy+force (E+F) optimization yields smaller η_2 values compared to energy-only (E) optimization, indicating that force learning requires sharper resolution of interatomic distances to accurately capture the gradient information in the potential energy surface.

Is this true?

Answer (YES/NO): NO